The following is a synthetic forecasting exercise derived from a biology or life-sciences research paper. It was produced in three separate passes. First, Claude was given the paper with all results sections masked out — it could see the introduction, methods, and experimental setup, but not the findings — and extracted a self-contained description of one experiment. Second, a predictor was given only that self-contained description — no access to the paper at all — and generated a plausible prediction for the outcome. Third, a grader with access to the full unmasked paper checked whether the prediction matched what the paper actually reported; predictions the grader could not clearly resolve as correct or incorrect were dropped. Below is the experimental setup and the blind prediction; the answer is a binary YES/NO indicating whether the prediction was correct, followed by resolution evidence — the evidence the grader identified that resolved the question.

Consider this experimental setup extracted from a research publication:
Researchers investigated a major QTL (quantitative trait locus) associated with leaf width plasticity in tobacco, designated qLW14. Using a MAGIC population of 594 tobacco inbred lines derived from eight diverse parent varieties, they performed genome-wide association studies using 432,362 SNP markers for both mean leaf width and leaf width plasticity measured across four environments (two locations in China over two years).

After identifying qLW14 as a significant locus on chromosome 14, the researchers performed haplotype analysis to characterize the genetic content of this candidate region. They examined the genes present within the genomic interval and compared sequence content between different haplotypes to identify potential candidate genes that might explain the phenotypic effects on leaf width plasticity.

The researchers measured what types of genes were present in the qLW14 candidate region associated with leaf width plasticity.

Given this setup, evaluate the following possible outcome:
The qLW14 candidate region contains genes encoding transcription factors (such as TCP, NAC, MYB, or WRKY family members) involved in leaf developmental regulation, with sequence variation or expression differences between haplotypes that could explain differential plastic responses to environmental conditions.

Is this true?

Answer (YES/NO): NO